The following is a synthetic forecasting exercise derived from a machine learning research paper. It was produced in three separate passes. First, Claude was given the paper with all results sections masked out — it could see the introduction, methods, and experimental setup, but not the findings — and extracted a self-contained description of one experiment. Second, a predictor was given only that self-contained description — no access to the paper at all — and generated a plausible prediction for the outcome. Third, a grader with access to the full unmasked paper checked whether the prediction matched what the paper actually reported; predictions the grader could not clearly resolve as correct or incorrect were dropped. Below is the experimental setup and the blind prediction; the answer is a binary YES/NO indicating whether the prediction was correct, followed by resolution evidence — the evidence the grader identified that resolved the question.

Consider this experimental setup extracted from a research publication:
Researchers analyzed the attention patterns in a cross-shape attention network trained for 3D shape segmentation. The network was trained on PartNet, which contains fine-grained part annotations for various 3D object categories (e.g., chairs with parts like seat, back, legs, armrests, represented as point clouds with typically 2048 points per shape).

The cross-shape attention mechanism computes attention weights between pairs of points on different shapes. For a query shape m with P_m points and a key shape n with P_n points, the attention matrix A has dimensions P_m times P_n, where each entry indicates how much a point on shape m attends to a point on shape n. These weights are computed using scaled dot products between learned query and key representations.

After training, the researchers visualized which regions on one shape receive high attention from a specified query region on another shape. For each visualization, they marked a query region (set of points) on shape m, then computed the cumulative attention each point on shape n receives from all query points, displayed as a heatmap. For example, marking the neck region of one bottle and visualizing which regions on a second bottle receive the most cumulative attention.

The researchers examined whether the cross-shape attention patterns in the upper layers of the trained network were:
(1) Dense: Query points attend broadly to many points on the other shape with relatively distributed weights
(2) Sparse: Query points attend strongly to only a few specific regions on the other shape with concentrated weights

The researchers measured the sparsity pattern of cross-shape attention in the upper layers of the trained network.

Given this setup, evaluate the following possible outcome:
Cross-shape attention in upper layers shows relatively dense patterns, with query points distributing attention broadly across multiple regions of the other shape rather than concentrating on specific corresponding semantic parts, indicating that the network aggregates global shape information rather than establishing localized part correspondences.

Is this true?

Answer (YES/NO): NO